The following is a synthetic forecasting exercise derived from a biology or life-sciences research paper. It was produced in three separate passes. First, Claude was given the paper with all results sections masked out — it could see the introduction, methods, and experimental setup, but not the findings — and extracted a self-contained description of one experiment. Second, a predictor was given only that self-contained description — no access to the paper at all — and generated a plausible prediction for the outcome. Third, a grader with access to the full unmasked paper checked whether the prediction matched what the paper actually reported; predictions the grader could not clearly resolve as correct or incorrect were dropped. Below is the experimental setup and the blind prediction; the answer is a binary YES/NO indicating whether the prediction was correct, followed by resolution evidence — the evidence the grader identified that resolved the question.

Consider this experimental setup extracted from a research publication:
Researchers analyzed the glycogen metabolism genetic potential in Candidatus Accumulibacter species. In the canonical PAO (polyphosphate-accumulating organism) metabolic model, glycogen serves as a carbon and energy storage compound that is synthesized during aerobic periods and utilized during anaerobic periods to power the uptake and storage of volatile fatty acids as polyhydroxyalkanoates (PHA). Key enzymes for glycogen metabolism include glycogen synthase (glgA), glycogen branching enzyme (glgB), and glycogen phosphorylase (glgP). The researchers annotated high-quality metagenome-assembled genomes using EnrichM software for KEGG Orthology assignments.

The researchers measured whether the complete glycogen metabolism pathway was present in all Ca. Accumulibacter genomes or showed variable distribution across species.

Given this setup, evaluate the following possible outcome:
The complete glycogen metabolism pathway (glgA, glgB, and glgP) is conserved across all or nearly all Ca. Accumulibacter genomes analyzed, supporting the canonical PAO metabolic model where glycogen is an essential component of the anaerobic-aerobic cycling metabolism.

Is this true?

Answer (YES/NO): YES